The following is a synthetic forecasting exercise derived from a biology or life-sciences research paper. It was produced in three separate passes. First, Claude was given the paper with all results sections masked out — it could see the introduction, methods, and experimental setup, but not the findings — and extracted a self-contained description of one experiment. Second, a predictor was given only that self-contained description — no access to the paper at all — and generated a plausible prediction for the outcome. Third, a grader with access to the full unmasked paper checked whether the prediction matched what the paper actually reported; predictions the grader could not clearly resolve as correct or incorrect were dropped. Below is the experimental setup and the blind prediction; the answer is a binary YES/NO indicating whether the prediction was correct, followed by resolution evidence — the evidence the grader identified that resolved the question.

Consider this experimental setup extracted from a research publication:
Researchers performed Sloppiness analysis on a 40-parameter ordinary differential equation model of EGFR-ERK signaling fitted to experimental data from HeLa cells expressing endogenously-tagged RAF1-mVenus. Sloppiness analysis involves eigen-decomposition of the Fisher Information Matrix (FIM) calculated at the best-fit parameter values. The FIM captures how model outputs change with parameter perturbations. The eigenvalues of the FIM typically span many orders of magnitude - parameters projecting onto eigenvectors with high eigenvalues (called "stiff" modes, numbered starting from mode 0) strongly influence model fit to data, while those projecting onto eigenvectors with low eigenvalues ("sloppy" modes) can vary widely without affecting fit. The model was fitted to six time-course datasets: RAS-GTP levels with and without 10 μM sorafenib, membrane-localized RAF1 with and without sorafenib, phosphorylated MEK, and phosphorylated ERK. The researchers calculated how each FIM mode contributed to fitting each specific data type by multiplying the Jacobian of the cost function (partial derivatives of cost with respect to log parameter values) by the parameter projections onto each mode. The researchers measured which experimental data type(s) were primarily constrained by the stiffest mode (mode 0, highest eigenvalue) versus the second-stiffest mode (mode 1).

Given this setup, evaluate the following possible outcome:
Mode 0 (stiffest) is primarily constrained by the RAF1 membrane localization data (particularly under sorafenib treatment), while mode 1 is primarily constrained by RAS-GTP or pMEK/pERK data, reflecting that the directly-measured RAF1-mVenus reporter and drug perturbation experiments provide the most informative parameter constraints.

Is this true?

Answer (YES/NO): NO